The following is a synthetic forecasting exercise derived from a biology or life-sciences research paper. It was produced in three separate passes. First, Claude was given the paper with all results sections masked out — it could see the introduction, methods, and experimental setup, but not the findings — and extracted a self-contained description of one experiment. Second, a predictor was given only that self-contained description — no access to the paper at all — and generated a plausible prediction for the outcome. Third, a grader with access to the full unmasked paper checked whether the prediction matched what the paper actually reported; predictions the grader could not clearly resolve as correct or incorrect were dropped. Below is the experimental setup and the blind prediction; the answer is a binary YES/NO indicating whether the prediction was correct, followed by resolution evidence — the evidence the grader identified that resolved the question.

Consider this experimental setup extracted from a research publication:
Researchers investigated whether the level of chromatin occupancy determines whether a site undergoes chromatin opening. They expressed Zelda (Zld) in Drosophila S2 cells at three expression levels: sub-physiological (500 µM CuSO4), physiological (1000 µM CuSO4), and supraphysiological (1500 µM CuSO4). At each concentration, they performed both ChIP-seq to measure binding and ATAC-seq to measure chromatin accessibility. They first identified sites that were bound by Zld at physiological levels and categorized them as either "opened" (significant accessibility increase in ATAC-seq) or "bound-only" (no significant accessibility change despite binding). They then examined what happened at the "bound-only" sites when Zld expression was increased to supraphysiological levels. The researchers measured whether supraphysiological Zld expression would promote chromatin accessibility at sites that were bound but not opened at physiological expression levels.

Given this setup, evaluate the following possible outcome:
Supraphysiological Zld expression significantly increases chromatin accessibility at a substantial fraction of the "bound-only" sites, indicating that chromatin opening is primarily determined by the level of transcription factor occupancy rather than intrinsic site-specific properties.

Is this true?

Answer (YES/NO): YES